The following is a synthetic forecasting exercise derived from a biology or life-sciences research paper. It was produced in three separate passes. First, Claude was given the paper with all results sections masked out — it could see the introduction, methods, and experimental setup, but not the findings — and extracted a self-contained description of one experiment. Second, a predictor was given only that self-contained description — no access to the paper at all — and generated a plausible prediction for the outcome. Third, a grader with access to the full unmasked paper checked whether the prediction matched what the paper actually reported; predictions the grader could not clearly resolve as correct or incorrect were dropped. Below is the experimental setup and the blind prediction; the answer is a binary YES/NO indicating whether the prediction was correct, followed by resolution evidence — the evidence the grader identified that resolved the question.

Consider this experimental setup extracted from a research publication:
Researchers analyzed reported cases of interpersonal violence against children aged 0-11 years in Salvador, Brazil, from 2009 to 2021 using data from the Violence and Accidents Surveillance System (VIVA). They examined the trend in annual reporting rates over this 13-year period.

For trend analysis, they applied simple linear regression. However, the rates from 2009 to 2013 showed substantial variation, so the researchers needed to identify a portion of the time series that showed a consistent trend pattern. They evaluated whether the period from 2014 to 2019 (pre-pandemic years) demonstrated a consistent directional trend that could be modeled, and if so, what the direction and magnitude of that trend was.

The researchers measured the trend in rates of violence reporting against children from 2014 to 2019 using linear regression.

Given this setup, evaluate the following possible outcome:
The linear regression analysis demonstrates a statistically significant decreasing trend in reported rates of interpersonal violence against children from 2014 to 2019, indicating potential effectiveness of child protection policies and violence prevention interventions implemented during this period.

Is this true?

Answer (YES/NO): YES